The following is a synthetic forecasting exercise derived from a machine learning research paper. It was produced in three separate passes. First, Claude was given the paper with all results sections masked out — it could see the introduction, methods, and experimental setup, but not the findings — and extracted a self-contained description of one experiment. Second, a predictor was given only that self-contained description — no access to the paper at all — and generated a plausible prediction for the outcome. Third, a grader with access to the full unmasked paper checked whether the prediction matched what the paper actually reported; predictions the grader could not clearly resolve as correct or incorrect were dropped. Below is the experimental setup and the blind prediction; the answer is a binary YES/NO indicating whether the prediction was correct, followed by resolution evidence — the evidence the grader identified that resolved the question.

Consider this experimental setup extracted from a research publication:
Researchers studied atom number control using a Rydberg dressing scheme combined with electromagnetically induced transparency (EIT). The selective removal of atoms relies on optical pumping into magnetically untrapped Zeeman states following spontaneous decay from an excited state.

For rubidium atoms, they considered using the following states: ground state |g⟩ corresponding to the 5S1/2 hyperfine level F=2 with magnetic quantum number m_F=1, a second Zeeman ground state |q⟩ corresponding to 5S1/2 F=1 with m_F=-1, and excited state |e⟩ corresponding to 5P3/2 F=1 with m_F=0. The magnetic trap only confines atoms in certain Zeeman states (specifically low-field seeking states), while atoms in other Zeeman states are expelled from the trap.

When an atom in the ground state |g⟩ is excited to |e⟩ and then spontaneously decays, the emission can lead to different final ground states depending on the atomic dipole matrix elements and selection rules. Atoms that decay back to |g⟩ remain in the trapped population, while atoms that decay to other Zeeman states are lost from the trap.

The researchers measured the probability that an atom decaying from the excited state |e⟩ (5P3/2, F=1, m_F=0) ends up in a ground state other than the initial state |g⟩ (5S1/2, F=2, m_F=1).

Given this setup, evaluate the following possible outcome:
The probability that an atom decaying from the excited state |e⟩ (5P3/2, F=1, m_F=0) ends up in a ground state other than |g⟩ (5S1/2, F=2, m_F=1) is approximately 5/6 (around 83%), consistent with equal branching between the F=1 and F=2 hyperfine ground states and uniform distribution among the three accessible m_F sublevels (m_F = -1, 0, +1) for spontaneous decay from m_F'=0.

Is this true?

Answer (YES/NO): NO